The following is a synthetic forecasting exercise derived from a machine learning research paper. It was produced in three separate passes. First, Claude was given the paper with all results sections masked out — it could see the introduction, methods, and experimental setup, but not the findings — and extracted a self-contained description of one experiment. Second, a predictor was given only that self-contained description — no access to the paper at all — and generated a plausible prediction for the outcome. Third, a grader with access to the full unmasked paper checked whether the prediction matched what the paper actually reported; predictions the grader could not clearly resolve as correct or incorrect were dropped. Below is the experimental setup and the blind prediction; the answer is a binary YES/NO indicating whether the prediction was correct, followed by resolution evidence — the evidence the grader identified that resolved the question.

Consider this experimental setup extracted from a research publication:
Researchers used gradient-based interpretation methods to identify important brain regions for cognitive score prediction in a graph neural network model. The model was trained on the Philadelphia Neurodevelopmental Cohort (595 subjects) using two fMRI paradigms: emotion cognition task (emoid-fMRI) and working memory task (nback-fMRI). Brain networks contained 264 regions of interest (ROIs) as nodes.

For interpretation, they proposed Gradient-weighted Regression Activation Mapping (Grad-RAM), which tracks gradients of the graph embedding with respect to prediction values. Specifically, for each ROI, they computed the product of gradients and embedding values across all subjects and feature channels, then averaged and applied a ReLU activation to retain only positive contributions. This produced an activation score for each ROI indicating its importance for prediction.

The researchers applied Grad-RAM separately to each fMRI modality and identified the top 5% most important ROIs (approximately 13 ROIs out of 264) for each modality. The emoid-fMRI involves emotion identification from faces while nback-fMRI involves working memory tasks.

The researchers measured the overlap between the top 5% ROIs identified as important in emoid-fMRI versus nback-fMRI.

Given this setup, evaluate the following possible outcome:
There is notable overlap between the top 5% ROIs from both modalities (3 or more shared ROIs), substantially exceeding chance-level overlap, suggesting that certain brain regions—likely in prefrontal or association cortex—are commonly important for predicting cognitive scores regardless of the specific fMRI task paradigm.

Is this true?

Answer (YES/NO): YES